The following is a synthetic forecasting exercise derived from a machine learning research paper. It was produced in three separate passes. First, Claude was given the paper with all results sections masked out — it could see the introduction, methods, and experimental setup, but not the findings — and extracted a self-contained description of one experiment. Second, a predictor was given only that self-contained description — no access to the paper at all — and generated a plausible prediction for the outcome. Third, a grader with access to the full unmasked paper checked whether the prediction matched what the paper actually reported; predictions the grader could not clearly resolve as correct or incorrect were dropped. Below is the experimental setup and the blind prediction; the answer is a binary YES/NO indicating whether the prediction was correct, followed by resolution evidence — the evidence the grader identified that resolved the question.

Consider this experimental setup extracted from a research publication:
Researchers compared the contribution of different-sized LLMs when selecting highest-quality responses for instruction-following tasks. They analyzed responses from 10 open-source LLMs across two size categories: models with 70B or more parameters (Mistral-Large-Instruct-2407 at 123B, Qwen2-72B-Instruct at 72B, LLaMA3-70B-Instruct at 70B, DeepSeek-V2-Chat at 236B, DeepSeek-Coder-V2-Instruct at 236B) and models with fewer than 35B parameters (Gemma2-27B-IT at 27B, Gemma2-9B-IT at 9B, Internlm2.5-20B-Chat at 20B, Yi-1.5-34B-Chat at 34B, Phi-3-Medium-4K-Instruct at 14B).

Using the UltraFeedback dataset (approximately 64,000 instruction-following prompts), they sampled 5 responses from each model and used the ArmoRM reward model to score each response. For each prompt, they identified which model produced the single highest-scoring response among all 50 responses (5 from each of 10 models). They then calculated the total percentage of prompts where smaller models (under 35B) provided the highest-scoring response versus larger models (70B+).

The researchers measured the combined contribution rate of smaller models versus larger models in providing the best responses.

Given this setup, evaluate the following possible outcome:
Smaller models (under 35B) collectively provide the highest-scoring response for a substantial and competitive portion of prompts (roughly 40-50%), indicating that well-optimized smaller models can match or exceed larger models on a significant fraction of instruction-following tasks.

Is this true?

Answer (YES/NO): NO